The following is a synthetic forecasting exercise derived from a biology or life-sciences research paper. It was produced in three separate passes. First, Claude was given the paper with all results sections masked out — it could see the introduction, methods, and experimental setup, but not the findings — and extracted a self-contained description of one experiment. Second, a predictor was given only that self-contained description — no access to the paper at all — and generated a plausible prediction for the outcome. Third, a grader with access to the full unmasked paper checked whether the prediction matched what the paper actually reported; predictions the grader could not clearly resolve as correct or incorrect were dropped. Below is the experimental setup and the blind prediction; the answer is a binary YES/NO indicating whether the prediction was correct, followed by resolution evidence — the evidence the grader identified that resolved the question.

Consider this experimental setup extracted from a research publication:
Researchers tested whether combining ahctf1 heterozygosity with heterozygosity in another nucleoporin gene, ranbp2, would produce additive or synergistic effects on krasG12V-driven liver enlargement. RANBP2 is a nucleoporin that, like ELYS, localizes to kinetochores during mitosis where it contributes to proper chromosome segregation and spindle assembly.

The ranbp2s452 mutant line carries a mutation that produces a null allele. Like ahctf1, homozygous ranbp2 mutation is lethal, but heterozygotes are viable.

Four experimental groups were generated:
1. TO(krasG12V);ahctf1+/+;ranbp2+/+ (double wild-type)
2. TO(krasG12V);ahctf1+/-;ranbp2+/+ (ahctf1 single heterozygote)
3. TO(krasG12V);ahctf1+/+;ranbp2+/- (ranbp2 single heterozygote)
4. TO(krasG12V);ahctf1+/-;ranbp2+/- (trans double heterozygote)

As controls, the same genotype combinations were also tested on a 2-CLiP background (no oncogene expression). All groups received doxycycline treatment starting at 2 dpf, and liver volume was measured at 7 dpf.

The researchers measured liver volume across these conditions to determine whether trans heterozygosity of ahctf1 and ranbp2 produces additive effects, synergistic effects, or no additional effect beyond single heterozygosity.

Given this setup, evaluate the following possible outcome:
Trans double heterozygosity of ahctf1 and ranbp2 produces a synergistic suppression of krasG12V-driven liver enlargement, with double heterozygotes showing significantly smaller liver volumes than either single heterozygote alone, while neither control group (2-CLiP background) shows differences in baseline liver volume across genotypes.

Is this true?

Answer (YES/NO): YES